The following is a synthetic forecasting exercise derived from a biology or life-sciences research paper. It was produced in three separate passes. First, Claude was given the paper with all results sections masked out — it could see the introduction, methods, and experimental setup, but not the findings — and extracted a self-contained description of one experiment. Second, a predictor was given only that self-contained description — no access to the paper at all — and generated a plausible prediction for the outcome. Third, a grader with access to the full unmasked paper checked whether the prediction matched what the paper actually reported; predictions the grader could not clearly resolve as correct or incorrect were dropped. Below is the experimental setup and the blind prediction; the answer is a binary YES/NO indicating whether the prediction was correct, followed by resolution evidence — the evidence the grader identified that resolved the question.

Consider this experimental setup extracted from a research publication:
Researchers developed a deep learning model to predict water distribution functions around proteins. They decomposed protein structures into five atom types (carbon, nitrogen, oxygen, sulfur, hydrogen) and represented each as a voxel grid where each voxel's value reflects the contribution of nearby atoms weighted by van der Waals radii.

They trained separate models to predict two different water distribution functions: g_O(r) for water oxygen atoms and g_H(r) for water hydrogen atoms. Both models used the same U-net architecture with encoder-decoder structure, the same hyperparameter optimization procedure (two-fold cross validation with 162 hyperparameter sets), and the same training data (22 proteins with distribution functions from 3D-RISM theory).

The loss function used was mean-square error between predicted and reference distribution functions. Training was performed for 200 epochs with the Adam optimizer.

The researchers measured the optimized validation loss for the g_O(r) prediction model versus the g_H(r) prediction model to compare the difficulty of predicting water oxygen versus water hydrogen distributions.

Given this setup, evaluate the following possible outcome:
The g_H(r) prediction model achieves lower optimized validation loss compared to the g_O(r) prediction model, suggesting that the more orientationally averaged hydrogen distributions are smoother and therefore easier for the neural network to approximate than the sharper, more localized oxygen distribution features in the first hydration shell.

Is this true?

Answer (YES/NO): YES